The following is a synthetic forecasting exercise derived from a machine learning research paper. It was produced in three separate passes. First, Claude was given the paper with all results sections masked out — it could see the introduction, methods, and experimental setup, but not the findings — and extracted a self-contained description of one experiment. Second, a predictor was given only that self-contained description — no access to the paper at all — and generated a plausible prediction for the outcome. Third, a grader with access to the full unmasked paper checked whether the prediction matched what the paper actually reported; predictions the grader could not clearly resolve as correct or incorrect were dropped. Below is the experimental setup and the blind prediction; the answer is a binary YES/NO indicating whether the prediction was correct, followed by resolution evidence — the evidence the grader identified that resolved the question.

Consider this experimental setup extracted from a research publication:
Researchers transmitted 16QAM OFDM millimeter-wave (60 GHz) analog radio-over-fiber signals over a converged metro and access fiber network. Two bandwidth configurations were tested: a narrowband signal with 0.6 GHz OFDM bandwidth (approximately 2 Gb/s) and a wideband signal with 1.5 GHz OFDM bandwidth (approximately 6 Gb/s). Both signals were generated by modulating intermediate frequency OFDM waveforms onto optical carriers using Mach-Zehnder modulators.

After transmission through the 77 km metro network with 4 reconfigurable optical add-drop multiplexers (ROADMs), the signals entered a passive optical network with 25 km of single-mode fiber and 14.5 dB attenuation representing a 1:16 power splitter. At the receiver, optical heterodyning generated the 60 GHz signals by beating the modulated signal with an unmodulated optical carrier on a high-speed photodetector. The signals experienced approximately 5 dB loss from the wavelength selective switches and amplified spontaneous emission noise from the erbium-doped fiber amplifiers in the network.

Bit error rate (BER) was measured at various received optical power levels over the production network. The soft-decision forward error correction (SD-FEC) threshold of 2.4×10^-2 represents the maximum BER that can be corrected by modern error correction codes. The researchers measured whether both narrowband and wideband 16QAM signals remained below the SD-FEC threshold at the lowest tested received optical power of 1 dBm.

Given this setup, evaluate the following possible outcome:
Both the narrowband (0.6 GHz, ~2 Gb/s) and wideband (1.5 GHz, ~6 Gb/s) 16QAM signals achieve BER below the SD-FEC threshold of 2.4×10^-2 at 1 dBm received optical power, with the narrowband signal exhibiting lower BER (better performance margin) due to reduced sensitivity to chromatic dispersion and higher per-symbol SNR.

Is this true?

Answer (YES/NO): YES